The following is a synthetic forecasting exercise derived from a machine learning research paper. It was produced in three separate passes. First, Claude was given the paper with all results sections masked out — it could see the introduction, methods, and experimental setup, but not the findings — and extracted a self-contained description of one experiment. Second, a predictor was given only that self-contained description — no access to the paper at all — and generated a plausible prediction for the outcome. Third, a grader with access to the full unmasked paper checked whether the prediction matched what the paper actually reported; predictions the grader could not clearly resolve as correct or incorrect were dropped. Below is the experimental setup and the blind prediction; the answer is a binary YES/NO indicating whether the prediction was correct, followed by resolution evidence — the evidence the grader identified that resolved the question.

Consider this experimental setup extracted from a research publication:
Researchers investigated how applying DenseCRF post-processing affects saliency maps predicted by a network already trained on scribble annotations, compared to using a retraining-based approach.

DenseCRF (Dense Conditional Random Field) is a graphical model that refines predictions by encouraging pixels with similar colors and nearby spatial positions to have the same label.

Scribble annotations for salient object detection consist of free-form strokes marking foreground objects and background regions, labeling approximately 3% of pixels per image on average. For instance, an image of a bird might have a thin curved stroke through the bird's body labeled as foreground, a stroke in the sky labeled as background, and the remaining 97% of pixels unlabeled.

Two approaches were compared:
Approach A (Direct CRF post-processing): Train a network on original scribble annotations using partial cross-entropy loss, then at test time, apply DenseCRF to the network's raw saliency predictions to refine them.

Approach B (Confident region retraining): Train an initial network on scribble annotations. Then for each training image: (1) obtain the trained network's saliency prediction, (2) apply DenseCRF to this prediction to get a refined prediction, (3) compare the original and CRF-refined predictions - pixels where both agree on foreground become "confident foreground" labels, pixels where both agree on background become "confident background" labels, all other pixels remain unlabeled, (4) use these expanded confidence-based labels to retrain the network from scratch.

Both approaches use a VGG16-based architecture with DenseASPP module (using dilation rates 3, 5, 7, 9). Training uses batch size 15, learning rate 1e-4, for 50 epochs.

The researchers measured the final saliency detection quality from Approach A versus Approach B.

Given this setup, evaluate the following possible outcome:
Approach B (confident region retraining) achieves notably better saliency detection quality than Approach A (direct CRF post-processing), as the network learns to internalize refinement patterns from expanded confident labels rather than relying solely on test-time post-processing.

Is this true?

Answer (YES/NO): YES